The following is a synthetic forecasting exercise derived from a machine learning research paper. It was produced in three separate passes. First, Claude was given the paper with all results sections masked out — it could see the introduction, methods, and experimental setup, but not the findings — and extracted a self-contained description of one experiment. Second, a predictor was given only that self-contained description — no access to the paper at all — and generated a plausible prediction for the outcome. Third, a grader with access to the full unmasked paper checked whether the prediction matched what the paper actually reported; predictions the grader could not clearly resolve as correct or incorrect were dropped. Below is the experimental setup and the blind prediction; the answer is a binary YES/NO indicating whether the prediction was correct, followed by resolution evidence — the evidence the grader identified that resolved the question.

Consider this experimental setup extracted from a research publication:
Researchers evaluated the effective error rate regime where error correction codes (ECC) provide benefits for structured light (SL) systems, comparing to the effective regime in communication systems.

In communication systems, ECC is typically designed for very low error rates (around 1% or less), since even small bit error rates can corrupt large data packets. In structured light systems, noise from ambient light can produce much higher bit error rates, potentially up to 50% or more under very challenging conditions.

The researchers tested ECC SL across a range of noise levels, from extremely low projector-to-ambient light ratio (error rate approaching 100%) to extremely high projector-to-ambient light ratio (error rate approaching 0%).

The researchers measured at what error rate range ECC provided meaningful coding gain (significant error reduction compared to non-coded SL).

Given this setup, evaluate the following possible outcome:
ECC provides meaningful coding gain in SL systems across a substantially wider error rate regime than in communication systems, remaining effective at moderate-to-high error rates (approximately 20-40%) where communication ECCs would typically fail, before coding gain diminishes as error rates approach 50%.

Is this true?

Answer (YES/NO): NO